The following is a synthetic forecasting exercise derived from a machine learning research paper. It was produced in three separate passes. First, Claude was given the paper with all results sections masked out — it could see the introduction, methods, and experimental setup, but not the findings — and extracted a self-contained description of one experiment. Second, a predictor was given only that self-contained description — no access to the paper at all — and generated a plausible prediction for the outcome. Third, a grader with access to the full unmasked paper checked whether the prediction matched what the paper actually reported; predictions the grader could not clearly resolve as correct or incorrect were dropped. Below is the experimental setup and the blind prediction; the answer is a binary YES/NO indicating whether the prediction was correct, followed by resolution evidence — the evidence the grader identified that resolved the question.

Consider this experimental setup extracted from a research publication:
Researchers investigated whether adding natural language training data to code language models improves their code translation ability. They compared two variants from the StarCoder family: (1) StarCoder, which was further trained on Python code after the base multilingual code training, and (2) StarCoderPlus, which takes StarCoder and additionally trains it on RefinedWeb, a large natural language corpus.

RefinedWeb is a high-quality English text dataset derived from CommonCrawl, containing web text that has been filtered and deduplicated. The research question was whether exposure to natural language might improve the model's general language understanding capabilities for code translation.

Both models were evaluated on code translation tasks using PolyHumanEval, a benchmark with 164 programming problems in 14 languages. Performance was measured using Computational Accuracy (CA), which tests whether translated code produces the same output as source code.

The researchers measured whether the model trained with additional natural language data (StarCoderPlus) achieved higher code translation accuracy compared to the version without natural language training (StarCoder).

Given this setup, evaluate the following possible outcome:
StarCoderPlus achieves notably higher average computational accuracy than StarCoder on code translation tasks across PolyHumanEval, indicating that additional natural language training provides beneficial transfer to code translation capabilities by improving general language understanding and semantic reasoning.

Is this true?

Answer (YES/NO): NO